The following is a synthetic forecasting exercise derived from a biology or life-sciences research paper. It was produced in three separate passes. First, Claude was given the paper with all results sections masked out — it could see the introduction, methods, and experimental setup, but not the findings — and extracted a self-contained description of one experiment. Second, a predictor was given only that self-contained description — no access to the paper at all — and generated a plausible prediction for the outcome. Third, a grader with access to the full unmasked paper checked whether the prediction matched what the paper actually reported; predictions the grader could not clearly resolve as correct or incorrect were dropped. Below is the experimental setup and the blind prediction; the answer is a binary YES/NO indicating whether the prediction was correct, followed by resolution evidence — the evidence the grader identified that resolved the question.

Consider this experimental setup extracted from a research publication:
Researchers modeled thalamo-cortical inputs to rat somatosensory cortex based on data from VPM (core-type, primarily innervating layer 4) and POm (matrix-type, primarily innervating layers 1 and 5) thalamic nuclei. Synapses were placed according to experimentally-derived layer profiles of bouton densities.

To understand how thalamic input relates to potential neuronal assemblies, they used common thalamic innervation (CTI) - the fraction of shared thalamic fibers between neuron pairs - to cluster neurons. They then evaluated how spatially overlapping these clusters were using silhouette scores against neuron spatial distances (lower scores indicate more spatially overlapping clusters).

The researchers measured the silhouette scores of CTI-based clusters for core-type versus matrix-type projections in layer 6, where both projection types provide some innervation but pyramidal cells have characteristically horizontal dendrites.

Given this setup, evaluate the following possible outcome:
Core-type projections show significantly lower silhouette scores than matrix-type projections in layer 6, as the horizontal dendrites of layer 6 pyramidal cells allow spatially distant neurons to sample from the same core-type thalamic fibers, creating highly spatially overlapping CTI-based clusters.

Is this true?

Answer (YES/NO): NO